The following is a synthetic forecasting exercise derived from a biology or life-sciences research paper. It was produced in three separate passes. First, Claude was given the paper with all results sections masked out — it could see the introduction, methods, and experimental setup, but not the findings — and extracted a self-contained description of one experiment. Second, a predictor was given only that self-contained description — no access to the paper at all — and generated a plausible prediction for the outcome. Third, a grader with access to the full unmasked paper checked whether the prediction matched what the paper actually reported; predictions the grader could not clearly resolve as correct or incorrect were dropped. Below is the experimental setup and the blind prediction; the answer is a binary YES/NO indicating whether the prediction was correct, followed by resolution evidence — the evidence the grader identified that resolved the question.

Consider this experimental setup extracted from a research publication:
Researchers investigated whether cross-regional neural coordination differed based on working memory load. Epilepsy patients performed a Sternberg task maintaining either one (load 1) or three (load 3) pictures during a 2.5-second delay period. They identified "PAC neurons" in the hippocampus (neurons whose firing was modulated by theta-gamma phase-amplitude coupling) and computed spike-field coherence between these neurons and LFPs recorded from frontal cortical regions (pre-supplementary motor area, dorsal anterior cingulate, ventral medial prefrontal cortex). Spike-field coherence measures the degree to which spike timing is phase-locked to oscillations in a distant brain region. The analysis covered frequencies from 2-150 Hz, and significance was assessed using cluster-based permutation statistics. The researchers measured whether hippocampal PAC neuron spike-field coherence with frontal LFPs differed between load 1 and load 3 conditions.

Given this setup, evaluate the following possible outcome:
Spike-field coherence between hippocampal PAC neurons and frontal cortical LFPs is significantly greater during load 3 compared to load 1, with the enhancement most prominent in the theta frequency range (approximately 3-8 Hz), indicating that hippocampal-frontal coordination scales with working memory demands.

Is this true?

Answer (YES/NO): NO